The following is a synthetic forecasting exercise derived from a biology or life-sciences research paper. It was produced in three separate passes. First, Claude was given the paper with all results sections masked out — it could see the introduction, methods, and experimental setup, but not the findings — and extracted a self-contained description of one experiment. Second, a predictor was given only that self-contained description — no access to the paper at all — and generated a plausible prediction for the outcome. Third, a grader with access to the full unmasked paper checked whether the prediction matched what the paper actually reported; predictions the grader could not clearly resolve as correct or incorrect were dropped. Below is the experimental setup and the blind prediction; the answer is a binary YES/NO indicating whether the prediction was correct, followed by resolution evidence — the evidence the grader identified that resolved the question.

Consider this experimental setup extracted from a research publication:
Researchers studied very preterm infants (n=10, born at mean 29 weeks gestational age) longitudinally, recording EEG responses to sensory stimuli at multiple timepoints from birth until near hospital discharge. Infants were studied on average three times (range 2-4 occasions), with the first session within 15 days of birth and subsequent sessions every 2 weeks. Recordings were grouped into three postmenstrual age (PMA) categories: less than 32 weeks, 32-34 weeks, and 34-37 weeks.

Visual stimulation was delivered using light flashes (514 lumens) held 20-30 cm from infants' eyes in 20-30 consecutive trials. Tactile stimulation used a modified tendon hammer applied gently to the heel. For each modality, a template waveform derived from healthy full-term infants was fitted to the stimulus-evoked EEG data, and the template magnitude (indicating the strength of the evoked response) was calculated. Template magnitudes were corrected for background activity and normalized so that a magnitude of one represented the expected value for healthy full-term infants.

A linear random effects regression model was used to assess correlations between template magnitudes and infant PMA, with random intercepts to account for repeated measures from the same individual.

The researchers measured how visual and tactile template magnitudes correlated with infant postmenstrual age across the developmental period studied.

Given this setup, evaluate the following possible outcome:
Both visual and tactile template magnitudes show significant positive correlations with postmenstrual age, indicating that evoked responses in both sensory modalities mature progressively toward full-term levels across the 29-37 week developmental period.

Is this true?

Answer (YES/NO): NO